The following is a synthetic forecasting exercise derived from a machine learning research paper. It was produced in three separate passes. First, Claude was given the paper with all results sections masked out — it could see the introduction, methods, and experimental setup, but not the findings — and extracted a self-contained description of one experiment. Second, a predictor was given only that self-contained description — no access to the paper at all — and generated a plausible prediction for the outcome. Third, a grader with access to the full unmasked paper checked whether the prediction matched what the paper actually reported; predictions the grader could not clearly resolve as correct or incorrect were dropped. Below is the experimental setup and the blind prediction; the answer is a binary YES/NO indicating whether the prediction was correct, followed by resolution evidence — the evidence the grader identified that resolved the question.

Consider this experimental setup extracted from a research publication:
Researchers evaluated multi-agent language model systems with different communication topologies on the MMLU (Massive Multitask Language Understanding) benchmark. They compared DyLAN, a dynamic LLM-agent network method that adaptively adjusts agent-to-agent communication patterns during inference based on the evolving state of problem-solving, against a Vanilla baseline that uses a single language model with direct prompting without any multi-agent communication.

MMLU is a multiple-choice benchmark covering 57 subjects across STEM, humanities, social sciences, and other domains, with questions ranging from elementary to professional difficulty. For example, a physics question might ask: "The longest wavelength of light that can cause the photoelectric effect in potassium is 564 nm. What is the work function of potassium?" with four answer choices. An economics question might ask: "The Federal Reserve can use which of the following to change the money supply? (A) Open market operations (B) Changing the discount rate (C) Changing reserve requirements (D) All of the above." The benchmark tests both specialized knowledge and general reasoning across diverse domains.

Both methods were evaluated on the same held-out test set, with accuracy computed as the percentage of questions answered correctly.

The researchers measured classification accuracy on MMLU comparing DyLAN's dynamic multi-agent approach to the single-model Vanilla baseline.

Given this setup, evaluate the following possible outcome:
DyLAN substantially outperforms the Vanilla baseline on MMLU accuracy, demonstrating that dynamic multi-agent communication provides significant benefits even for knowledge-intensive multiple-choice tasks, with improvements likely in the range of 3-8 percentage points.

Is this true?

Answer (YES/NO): NO